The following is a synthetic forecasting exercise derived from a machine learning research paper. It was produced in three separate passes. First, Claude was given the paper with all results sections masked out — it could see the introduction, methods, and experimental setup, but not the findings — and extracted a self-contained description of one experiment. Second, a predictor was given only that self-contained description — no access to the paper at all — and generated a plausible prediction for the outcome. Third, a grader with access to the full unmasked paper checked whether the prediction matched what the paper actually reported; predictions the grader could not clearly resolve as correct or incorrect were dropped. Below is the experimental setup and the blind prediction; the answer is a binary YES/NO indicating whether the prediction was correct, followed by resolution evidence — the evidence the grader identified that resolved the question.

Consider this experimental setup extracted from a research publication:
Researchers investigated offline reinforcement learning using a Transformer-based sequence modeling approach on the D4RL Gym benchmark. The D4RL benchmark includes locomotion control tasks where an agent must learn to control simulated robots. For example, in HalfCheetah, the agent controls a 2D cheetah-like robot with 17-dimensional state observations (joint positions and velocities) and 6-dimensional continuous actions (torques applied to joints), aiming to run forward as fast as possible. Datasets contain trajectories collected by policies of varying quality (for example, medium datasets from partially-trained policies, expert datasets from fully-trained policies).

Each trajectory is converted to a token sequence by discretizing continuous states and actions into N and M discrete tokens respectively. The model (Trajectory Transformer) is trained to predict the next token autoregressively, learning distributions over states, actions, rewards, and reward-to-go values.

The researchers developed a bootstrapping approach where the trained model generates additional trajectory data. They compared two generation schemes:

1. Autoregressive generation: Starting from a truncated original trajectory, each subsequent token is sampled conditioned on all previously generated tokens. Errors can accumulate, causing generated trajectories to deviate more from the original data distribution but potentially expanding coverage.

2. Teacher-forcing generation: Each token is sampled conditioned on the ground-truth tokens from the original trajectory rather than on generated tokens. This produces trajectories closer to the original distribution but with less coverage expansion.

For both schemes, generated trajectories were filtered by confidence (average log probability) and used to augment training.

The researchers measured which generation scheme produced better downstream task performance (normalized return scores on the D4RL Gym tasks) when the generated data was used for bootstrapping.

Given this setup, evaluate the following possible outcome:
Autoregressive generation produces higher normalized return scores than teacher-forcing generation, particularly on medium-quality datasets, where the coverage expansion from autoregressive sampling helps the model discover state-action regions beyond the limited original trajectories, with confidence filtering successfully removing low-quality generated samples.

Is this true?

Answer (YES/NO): NO